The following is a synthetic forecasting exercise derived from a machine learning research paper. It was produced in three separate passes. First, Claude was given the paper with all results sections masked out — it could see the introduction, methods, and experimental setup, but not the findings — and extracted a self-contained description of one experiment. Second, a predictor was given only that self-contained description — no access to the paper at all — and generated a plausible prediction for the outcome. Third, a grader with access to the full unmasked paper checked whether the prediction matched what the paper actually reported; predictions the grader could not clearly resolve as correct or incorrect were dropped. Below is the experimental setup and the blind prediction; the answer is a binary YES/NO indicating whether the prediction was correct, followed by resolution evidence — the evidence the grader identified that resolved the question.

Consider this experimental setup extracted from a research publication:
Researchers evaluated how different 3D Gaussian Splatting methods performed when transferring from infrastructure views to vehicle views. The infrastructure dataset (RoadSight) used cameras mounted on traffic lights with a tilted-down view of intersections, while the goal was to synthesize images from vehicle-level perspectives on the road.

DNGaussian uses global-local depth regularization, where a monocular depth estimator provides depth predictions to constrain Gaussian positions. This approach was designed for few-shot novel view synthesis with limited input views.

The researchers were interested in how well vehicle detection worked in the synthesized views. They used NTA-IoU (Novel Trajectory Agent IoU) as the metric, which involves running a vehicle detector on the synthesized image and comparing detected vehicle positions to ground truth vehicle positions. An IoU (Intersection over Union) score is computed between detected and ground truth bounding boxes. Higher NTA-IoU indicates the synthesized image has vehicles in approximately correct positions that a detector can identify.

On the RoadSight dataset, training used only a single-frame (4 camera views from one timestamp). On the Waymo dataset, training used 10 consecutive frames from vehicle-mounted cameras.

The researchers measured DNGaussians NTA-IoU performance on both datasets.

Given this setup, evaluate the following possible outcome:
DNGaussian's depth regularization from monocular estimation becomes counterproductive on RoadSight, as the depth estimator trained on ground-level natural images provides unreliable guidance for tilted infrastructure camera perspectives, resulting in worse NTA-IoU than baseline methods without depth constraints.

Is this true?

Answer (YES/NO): NO